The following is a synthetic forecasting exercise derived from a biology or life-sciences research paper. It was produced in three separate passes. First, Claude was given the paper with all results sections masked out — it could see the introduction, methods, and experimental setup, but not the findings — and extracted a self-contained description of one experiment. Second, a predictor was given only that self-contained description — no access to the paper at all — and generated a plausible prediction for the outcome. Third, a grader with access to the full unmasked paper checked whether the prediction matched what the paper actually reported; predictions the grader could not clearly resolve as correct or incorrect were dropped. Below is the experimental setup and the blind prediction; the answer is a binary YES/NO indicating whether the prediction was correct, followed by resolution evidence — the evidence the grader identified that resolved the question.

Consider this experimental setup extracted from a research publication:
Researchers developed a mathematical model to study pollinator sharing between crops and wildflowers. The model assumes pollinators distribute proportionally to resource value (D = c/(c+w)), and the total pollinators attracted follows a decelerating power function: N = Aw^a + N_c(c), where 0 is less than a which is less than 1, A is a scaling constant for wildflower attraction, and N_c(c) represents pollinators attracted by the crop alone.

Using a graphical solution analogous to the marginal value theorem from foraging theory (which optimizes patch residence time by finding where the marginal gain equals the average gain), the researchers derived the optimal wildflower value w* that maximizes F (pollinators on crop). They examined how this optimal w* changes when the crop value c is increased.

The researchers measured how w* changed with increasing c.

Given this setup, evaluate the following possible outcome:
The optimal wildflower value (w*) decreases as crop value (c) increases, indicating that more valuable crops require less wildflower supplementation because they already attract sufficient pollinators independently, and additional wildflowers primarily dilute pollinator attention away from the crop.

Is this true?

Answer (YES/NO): NO